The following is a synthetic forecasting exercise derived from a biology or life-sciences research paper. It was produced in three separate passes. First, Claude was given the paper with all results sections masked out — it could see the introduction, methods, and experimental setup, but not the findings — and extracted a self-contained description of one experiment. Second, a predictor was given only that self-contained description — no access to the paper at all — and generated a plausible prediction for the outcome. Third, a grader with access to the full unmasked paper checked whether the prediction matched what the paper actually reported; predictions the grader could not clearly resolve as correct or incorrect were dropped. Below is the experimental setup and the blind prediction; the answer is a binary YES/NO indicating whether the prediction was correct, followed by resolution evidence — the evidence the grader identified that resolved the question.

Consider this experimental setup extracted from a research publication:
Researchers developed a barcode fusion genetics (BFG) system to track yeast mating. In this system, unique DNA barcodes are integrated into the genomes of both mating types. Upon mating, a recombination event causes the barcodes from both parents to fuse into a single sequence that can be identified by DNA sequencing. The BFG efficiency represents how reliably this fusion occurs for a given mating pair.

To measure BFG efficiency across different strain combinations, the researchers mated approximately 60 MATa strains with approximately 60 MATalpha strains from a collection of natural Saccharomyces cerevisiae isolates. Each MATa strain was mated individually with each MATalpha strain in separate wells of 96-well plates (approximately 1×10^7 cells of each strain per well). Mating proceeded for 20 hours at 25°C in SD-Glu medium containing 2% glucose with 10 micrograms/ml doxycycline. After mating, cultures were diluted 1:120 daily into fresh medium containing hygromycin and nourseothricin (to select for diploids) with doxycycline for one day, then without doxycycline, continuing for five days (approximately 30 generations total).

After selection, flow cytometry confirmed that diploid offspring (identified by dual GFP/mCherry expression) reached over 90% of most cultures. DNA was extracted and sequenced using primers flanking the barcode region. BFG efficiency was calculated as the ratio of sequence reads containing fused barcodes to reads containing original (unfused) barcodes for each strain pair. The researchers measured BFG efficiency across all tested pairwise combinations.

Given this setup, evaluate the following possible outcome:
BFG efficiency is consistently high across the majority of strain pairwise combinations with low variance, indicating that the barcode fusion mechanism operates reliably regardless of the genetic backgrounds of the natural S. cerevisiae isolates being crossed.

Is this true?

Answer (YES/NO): NO